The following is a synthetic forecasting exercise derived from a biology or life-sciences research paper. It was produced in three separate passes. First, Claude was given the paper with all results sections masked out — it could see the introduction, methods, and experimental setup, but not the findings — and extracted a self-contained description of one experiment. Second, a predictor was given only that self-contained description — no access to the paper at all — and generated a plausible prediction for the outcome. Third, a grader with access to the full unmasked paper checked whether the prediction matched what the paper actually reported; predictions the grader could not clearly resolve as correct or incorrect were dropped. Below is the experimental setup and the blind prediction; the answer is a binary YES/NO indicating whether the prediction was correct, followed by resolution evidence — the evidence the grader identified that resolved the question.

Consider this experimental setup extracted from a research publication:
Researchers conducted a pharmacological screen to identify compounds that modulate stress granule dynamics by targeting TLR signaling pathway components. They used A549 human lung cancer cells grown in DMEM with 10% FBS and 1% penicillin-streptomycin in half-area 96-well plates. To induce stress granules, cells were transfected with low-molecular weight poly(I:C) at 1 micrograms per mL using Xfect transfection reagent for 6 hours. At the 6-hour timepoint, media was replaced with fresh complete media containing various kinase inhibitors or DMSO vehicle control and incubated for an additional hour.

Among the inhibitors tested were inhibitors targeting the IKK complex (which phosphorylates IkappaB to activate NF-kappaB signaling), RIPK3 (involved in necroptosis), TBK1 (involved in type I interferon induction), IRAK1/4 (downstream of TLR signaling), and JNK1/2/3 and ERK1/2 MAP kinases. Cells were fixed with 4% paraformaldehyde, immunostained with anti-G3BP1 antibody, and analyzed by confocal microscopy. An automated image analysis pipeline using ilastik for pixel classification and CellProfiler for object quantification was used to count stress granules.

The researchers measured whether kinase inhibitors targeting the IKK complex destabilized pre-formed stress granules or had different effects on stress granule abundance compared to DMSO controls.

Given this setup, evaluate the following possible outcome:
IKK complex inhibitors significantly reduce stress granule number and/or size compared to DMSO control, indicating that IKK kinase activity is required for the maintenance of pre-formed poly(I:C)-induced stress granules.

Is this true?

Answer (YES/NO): NO